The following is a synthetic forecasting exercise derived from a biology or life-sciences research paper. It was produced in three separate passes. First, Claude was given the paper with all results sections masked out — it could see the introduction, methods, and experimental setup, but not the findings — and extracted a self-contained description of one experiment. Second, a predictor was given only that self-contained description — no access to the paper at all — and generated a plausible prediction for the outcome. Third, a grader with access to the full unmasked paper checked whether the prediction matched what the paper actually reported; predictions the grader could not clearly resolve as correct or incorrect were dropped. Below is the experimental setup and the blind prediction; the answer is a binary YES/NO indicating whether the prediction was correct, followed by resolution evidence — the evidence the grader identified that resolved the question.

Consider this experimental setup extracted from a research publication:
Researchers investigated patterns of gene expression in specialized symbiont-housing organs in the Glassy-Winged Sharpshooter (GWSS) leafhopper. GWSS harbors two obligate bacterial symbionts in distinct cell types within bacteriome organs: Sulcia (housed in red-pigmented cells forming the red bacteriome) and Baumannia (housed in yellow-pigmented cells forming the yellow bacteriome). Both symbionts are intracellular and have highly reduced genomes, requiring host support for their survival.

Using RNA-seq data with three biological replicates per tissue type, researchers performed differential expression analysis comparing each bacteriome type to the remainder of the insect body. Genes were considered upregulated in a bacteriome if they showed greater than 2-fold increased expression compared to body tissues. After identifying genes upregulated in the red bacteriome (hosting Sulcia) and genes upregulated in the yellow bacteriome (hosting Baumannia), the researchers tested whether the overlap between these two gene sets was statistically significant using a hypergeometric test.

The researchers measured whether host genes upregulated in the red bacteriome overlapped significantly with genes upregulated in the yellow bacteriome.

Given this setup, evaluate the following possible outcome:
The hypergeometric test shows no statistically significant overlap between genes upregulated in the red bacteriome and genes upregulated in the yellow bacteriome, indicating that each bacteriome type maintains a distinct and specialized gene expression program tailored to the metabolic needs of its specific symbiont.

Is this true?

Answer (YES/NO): NO